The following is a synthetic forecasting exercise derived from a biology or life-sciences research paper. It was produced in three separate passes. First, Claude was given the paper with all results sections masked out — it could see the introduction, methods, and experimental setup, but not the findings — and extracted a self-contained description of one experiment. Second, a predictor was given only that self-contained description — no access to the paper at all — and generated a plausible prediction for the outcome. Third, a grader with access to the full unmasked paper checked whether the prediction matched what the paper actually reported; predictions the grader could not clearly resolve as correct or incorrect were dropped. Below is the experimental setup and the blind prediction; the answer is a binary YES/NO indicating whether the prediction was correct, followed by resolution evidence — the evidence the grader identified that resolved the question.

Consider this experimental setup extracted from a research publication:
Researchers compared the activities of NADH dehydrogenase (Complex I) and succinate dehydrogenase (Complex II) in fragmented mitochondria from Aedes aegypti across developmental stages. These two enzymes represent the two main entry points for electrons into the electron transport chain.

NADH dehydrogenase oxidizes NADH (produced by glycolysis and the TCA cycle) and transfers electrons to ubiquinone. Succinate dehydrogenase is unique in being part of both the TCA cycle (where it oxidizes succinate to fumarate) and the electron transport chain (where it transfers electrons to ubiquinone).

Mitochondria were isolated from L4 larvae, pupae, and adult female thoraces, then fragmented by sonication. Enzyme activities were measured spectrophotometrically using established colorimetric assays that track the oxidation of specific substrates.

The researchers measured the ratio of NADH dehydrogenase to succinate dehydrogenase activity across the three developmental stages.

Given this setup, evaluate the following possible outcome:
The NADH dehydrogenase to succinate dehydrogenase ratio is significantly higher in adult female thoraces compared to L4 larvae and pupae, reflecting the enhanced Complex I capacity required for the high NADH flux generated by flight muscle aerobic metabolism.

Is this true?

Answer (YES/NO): NO